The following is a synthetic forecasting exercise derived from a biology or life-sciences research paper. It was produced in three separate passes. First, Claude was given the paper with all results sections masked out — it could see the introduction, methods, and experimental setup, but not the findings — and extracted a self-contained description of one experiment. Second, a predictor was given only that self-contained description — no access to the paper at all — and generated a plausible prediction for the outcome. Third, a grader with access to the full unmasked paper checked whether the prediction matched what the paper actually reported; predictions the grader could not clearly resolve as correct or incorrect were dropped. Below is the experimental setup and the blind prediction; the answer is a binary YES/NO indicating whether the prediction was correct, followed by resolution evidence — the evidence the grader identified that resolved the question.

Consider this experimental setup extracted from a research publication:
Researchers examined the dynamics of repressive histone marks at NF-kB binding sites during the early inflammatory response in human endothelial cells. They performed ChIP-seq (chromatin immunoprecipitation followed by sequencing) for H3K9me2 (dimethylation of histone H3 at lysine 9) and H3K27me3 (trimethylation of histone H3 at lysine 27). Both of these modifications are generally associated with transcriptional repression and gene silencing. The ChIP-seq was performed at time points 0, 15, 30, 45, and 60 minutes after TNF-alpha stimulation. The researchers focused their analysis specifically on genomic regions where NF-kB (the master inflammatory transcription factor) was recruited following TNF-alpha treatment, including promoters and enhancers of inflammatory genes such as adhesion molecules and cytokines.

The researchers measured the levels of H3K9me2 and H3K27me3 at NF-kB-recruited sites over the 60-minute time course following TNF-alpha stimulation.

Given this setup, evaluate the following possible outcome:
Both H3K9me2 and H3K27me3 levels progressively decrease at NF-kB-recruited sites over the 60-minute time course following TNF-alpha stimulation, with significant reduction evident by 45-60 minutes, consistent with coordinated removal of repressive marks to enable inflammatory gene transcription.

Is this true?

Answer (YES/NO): NO